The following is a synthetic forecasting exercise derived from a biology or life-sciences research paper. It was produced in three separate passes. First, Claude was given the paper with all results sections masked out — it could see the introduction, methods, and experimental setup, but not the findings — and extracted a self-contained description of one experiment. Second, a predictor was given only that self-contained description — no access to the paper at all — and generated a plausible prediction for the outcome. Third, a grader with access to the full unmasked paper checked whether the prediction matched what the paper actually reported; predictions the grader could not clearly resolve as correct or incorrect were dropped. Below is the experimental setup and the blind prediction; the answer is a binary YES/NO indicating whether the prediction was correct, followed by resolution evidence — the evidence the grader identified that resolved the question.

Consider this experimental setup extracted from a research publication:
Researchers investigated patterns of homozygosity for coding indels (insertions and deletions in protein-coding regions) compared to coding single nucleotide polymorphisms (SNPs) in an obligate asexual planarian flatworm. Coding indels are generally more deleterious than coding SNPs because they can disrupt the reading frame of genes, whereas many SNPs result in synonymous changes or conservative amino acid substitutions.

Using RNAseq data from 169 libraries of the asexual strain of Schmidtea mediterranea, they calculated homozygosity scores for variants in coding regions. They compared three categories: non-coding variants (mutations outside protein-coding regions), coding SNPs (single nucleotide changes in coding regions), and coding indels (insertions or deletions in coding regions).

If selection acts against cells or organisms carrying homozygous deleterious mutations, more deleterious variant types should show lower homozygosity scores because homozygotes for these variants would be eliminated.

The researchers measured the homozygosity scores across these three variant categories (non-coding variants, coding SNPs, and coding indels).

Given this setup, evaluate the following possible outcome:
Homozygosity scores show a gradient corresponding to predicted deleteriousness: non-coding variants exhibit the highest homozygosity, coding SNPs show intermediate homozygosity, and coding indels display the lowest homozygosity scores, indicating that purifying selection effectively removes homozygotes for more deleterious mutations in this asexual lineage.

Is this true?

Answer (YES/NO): YES